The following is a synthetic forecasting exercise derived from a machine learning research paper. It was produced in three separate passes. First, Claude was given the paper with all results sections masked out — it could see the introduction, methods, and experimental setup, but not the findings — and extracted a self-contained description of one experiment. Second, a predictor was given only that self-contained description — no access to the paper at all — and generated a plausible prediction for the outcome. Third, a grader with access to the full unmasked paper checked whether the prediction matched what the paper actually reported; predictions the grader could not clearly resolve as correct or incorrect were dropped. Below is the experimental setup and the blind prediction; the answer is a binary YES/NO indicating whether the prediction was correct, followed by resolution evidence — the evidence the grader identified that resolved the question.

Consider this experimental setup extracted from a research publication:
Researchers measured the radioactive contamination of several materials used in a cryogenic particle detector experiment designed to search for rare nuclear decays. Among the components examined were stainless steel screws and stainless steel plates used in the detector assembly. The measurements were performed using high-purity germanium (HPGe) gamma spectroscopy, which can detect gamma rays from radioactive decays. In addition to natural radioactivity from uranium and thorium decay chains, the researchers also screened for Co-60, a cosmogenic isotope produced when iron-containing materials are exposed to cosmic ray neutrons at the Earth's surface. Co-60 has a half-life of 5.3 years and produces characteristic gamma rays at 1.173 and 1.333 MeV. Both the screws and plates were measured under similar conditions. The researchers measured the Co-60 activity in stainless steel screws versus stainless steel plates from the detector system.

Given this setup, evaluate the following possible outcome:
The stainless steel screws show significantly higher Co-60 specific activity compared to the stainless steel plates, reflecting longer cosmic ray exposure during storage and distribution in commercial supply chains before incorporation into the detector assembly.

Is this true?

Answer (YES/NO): YES